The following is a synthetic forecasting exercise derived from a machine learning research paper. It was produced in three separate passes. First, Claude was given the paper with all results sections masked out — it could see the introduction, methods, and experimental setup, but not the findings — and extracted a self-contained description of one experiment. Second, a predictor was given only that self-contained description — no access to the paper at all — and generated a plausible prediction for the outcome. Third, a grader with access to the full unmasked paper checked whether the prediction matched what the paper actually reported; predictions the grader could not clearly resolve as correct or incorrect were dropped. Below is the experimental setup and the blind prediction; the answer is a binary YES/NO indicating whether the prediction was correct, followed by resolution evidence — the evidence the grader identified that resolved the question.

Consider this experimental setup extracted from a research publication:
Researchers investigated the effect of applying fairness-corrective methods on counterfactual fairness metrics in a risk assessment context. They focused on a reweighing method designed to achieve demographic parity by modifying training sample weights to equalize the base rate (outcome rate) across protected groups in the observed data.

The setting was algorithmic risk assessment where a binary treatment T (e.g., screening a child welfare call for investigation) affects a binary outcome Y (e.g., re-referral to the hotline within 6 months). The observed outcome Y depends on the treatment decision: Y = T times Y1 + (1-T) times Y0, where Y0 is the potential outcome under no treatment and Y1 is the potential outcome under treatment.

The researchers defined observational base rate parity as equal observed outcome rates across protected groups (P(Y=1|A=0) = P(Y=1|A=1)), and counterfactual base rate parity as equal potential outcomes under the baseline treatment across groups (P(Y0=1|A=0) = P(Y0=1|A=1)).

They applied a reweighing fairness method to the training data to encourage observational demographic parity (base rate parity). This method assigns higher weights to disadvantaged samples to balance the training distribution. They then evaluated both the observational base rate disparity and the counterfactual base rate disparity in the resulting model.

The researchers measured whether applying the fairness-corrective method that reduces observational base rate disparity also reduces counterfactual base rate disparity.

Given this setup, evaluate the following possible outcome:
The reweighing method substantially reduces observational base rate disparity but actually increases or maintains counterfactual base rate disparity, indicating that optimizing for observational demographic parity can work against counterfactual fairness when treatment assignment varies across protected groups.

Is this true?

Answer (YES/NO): YES